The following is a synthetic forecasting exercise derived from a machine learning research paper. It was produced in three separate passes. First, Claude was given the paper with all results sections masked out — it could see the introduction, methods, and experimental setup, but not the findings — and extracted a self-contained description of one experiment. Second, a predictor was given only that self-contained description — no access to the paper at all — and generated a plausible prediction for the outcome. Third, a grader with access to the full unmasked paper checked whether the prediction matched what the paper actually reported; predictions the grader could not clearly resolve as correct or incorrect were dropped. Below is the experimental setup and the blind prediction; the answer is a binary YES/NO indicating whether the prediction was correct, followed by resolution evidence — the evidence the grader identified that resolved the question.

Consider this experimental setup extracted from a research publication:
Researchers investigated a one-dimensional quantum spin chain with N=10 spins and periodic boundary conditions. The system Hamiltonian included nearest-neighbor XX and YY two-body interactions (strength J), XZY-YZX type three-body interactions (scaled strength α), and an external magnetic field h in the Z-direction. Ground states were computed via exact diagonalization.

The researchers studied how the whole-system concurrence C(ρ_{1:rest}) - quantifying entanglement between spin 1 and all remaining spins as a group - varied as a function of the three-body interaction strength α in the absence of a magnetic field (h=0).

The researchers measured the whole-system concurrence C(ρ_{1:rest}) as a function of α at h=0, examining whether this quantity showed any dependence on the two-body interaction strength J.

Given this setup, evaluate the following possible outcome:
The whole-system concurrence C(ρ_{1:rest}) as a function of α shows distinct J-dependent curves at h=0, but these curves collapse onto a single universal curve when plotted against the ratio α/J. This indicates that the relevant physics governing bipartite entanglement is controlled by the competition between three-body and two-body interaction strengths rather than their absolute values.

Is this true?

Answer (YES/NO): NO